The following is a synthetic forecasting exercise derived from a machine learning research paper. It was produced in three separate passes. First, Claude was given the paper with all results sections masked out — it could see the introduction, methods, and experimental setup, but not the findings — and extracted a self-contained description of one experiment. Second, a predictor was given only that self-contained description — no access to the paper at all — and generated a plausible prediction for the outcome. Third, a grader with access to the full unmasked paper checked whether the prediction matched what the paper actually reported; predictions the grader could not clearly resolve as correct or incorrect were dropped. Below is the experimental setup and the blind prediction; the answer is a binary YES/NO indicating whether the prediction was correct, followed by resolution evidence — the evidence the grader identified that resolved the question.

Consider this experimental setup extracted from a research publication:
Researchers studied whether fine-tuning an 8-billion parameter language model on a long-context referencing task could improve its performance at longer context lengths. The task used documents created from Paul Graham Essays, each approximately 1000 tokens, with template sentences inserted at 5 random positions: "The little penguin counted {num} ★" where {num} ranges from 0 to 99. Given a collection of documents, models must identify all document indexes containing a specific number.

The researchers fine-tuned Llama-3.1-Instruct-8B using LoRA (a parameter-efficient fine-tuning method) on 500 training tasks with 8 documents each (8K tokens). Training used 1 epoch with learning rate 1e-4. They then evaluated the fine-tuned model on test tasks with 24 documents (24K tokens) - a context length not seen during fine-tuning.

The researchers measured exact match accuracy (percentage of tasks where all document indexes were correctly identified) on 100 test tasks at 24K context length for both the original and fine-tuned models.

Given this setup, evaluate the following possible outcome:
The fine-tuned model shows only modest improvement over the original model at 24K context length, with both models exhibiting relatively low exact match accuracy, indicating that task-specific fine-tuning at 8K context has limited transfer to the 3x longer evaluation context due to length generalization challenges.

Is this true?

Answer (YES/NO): YES